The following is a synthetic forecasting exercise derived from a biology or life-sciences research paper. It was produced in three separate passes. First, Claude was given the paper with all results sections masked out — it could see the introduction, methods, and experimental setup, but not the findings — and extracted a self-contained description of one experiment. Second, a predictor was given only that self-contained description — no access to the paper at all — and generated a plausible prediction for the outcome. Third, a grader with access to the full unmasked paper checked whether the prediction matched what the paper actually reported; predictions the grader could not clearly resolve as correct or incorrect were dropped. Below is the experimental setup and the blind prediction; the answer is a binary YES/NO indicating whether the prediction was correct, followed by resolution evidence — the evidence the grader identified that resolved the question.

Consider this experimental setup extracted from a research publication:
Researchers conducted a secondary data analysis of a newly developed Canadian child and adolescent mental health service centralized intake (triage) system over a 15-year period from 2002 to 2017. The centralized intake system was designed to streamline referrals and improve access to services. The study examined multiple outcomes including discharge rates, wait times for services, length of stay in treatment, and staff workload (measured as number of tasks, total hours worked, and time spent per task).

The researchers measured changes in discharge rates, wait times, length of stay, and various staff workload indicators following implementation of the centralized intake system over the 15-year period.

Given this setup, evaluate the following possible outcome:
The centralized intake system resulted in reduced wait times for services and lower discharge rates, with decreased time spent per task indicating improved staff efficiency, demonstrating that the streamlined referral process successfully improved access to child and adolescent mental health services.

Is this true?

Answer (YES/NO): NO